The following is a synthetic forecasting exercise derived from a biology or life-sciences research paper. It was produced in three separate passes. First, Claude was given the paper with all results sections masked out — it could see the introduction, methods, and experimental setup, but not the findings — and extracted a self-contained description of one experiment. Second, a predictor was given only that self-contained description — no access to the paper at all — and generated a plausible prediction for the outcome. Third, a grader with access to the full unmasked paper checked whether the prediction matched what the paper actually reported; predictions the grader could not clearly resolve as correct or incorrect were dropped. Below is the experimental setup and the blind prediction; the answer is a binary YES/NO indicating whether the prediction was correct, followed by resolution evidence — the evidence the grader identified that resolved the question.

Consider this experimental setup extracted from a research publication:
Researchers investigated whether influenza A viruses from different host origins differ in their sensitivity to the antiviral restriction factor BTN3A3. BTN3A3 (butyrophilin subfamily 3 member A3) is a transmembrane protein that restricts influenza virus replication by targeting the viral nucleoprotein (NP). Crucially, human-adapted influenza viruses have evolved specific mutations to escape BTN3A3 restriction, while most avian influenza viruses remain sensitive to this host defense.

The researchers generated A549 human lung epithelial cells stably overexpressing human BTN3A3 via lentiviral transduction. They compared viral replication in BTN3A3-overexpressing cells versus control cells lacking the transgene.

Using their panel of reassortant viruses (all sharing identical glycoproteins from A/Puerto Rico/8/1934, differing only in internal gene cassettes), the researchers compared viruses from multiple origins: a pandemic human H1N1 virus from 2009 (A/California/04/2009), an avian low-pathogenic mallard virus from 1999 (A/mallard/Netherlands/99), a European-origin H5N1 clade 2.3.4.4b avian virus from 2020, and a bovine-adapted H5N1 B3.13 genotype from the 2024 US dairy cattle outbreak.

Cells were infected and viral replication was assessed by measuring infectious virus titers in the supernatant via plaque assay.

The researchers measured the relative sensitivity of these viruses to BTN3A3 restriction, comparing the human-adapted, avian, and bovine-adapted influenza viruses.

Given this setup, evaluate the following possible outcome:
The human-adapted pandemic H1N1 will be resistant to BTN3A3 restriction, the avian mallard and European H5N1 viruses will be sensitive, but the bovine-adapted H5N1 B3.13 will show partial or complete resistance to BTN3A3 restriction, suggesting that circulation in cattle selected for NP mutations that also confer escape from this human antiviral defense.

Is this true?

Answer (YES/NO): NO